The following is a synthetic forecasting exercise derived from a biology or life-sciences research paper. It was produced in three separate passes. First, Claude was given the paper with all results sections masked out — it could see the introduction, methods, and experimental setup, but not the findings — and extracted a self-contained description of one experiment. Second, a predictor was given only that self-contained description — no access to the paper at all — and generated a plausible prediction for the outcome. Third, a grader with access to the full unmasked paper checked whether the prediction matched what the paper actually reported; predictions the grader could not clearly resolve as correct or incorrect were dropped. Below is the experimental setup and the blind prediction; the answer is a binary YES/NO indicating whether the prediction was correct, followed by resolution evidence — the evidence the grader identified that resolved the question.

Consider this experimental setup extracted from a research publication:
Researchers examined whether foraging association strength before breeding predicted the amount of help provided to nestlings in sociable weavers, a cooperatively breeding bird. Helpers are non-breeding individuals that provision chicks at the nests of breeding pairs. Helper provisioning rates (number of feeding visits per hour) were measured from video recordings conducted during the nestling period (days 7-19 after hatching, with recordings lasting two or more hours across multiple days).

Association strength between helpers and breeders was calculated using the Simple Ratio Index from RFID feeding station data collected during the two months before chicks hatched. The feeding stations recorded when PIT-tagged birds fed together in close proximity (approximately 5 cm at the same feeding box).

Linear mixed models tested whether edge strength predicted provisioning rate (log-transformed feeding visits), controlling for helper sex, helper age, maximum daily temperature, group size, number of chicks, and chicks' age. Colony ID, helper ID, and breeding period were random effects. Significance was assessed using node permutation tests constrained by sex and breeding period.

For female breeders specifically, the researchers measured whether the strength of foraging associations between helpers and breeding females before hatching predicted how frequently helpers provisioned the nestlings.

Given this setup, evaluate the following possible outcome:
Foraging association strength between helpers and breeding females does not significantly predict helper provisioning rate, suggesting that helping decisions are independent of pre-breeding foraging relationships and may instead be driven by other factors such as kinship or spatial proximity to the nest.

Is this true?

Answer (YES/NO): NO